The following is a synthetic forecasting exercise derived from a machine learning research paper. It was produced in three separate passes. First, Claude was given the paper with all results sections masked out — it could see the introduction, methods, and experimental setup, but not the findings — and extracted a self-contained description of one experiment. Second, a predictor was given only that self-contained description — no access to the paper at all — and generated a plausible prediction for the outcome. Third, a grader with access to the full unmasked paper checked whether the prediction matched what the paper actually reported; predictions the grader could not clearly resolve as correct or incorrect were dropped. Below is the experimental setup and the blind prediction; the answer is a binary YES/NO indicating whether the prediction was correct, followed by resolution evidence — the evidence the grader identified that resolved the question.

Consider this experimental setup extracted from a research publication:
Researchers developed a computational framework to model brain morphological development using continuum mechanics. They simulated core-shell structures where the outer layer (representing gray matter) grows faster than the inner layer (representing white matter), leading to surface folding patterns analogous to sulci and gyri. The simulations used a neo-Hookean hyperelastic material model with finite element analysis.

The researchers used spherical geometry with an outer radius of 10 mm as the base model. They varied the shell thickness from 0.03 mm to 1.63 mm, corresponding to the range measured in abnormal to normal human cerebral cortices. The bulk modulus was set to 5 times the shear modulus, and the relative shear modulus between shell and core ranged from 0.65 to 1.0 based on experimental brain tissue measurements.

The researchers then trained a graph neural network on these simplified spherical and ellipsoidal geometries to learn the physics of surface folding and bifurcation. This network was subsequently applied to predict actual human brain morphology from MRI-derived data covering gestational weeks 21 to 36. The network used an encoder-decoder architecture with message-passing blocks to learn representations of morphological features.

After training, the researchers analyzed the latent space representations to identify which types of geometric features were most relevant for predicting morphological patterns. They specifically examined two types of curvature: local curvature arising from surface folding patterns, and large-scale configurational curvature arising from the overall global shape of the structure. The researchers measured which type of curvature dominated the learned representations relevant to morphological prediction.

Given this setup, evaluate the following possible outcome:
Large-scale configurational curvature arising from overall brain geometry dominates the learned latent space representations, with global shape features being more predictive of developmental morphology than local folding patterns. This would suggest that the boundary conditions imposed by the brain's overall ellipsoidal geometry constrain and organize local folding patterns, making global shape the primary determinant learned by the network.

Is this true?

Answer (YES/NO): NO